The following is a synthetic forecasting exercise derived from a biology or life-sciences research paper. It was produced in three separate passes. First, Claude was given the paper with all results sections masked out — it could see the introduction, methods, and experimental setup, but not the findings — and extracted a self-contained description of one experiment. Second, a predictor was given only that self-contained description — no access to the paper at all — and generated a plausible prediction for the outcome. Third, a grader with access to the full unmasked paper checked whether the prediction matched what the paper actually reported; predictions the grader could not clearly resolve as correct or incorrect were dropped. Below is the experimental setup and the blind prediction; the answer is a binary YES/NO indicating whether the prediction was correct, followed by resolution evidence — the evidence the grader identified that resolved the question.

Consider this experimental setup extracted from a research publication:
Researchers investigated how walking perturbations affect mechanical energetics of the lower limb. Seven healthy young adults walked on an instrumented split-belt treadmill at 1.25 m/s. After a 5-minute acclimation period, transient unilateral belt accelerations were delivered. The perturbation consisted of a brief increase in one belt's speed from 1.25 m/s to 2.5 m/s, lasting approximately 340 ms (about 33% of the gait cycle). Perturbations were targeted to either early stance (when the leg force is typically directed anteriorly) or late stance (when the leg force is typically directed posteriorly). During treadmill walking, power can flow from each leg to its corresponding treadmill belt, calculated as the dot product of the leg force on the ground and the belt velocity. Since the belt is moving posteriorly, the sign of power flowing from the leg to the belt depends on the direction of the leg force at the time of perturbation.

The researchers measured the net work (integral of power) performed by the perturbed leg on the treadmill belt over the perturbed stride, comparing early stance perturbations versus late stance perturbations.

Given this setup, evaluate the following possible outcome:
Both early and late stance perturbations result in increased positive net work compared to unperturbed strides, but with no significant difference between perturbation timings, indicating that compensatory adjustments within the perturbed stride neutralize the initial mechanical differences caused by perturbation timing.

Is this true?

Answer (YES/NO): NO